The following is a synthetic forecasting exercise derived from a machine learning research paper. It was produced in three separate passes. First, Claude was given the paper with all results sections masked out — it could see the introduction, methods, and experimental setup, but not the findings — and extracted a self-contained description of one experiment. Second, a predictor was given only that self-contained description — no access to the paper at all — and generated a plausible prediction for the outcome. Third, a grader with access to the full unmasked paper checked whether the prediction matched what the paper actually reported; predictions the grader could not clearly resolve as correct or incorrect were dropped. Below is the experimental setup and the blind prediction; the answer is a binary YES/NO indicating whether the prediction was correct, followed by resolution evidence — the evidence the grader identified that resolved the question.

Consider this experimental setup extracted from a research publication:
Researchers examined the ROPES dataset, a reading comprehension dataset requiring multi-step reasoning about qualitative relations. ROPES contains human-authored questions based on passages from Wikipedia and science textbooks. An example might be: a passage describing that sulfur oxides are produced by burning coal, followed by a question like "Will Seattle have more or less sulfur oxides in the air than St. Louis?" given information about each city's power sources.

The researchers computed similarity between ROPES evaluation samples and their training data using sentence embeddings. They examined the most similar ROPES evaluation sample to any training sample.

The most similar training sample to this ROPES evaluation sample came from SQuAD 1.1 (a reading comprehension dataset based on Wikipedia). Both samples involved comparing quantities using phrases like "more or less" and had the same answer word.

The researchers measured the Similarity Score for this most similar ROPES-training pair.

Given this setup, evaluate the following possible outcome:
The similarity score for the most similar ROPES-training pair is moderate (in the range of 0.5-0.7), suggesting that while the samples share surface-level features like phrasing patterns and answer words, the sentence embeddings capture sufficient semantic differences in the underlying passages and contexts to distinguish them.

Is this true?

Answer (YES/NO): NO